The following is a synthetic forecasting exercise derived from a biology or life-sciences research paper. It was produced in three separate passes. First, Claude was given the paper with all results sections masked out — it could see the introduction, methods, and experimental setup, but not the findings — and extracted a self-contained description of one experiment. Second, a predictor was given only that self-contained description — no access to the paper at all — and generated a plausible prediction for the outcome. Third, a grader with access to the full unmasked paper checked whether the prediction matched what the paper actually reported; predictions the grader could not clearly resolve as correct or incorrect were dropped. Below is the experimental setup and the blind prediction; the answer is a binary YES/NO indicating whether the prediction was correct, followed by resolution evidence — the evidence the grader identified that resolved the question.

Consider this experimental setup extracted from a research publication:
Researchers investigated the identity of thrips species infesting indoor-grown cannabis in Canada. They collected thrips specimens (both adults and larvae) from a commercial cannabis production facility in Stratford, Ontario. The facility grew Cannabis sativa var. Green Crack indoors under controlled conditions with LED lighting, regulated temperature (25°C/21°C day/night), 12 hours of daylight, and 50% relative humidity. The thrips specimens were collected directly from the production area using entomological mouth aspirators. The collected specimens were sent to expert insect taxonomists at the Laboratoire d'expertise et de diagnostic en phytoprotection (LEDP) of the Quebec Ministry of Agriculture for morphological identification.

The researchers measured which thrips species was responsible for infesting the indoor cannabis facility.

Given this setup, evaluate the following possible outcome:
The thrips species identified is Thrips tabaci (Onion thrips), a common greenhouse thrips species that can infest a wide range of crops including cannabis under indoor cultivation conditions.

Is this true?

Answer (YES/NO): YES